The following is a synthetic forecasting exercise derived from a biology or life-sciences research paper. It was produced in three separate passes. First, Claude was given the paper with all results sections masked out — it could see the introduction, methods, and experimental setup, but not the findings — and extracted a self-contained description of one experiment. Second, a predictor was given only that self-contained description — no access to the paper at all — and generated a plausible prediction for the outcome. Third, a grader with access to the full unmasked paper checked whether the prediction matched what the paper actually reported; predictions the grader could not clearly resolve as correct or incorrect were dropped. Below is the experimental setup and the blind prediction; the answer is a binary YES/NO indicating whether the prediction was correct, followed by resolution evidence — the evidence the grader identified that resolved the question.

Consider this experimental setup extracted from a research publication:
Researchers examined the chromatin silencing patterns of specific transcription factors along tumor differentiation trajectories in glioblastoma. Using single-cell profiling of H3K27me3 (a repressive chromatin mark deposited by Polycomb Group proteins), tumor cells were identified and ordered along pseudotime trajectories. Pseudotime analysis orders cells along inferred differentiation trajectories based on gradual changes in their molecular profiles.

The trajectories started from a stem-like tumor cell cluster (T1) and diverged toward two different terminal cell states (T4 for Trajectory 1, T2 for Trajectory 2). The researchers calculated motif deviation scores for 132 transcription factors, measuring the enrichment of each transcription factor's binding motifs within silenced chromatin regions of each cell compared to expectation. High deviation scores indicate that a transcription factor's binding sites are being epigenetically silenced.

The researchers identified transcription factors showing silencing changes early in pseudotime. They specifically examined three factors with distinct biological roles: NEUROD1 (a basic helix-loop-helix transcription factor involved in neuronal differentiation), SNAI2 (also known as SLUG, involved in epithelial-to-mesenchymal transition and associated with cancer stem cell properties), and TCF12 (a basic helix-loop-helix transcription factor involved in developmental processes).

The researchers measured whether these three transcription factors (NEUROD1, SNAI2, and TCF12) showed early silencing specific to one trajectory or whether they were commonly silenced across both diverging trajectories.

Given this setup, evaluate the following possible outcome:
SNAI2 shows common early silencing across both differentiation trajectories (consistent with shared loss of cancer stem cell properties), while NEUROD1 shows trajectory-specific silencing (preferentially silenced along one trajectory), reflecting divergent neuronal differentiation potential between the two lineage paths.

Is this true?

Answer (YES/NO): NO